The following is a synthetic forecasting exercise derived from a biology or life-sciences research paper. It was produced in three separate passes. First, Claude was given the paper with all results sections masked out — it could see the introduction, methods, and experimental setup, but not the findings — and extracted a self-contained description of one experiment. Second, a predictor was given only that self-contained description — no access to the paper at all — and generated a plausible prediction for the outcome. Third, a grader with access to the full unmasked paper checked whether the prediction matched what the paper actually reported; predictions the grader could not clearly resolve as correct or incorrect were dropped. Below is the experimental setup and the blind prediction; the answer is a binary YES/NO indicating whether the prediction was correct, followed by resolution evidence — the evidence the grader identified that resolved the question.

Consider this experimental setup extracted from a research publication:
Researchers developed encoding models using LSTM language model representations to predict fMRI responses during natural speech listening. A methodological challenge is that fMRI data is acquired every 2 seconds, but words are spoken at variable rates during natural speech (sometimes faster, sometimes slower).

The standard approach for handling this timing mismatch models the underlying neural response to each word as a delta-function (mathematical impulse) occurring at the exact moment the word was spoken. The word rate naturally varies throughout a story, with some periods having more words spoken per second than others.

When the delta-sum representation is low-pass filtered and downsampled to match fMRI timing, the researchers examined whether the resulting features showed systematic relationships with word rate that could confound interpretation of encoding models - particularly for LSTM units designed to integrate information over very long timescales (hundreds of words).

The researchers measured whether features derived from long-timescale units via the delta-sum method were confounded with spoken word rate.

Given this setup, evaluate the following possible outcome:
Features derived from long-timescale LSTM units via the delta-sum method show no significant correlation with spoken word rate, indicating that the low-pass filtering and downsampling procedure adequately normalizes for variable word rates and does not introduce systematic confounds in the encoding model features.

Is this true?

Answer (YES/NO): NO